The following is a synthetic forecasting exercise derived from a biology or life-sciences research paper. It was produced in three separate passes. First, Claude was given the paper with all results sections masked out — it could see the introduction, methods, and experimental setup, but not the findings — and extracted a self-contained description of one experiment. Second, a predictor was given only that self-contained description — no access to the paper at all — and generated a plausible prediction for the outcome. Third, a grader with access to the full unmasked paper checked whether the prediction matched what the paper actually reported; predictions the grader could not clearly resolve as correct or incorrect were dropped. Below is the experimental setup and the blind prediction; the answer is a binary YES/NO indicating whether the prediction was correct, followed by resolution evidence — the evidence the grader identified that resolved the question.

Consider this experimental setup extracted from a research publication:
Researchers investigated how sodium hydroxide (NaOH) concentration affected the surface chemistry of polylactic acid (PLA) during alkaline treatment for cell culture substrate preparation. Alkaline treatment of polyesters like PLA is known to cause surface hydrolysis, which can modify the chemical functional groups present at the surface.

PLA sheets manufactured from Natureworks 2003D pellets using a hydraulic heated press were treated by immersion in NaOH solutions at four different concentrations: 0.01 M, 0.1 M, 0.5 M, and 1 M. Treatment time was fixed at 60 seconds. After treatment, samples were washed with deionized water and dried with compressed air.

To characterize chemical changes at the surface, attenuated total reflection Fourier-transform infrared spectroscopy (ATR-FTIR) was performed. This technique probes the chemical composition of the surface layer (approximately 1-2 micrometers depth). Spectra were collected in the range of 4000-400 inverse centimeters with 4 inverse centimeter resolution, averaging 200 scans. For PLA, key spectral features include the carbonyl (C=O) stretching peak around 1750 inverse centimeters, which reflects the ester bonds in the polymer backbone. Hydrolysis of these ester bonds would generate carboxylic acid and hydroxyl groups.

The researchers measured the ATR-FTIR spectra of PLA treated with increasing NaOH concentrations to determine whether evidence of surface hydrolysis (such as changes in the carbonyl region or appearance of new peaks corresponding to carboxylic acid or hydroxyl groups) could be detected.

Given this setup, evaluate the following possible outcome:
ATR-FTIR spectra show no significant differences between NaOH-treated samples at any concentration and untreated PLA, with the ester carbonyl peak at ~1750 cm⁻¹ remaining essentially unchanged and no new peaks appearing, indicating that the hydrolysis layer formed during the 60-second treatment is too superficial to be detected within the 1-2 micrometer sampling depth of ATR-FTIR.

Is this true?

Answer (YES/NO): NO